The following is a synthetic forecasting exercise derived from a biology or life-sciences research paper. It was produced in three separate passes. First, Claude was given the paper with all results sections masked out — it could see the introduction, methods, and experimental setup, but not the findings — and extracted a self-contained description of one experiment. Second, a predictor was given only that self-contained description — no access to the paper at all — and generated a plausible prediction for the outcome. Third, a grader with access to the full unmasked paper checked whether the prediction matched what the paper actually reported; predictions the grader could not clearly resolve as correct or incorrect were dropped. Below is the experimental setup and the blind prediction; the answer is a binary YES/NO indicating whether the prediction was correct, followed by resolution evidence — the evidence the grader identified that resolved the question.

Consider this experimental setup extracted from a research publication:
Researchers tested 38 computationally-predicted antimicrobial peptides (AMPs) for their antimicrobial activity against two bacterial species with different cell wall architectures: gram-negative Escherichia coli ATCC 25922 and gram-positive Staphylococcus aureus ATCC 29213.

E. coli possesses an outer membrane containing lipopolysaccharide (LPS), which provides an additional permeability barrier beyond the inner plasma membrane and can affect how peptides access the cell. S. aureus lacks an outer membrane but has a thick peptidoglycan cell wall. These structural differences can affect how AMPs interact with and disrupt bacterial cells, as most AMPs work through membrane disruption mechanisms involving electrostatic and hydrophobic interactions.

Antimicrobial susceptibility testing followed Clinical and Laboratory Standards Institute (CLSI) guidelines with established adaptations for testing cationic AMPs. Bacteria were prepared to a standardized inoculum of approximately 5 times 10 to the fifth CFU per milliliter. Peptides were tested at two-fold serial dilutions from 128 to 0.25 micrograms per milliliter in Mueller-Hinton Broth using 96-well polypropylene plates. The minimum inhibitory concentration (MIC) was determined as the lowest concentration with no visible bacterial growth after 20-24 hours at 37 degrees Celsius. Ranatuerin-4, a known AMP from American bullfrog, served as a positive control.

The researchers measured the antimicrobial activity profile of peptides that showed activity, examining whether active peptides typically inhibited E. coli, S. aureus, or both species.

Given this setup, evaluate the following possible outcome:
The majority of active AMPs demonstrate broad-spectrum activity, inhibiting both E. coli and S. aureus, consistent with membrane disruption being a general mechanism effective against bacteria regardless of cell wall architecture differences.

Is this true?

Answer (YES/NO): NO